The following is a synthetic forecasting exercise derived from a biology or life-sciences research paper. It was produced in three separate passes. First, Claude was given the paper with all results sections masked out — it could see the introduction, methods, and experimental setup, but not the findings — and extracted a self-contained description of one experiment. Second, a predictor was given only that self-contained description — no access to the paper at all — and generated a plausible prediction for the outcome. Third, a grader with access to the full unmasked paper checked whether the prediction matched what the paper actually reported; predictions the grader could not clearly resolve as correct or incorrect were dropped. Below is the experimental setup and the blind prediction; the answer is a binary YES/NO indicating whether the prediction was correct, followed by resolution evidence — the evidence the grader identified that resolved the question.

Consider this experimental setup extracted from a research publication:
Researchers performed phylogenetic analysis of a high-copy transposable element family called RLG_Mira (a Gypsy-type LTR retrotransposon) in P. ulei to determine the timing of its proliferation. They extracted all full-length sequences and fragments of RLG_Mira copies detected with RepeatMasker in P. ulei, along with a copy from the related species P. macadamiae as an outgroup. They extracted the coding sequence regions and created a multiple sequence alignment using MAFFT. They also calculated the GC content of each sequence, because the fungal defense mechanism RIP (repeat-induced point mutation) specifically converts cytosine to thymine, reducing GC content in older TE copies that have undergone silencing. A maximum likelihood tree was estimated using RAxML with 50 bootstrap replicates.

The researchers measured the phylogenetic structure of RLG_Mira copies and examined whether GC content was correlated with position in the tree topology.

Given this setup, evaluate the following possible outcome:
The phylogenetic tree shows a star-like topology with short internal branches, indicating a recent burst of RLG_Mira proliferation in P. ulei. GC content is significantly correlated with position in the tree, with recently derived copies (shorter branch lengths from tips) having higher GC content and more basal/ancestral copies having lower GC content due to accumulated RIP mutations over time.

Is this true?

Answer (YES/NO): NO